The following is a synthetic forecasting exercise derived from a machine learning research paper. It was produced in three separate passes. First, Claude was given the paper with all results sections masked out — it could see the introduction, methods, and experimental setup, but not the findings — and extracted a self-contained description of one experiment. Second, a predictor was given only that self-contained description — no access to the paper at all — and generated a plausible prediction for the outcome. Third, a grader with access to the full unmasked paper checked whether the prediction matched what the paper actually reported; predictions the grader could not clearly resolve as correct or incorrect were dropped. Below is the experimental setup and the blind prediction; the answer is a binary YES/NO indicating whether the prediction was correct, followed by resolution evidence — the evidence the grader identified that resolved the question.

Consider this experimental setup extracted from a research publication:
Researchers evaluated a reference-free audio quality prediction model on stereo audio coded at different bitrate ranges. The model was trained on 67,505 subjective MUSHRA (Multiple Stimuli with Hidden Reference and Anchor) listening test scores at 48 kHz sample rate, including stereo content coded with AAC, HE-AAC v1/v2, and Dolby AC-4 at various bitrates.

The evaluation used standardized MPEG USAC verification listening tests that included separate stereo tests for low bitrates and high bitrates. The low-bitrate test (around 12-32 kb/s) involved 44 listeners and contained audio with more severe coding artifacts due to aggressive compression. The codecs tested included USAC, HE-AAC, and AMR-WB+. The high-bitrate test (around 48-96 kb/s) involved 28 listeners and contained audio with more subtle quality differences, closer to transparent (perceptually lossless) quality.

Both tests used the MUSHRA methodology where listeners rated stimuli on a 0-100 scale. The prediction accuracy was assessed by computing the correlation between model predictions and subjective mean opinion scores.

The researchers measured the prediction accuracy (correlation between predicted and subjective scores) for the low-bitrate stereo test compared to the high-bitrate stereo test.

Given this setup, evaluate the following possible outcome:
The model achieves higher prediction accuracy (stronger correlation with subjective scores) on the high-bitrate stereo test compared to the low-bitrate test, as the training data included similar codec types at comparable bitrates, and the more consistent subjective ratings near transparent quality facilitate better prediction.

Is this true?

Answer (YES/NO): YES